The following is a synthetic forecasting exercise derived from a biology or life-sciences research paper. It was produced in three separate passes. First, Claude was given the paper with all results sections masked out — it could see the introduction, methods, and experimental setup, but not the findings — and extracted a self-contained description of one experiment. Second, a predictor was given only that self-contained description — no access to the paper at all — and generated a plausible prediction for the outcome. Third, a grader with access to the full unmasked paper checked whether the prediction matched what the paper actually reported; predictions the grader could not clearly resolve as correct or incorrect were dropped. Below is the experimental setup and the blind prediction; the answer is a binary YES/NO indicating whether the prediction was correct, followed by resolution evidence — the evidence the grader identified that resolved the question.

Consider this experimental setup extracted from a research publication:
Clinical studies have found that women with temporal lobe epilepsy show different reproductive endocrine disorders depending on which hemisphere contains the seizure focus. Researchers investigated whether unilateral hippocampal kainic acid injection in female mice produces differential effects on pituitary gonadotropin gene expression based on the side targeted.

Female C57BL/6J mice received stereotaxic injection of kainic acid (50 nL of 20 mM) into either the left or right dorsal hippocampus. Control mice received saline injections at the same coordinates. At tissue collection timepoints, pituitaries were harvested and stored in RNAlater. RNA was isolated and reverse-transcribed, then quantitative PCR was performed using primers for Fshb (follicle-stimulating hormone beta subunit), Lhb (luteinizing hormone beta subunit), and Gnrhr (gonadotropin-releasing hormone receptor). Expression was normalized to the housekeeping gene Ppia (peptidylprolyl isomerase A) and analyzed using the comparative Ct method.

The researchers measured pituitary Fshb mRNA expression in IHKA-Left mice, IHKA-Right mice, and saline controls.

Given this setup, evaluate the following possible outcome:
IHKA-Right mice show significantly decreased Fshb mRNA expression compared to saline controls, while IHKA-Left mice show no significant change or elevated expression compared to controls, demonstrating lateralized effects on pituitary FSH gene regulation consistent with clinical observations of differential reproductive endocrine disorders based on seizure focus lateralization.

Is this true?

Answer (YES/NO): NO